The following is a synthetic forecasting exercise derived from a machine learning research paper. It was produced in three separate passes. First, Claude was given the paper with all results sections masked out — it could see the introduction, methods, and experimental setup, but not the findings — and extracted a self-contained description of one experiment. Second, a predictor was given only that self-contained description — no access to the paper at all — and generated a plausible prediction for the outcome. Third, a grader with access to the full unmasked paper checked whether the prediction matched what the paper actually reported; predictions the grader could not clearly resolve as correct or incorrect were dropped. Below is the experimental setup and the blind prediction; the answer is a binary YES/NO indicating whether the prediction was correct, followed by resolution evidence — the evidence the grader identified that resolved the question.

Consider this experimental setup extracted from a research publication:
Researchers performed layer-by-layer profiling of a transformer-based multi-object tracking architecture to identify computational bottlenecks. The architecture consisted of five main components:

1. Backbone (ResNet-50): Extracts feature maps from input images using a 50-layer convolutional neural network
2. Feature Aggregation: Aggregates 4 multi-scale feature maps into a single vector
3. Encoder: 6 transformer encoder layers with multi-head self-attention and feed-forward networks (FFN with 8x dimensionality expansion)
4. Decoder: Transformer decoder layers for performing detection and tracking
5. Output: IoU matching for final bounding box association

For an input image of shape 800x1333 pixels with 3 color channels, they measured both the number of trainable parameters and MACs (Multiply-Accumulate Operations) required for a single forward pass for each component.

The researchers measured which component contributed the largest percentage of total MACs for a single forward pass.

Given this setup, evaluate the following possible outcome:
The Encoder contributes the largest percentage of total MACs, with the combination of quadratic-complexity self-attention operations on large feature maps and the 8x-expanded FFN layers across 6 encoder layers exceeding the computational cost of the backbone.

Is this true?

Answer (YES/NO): YES